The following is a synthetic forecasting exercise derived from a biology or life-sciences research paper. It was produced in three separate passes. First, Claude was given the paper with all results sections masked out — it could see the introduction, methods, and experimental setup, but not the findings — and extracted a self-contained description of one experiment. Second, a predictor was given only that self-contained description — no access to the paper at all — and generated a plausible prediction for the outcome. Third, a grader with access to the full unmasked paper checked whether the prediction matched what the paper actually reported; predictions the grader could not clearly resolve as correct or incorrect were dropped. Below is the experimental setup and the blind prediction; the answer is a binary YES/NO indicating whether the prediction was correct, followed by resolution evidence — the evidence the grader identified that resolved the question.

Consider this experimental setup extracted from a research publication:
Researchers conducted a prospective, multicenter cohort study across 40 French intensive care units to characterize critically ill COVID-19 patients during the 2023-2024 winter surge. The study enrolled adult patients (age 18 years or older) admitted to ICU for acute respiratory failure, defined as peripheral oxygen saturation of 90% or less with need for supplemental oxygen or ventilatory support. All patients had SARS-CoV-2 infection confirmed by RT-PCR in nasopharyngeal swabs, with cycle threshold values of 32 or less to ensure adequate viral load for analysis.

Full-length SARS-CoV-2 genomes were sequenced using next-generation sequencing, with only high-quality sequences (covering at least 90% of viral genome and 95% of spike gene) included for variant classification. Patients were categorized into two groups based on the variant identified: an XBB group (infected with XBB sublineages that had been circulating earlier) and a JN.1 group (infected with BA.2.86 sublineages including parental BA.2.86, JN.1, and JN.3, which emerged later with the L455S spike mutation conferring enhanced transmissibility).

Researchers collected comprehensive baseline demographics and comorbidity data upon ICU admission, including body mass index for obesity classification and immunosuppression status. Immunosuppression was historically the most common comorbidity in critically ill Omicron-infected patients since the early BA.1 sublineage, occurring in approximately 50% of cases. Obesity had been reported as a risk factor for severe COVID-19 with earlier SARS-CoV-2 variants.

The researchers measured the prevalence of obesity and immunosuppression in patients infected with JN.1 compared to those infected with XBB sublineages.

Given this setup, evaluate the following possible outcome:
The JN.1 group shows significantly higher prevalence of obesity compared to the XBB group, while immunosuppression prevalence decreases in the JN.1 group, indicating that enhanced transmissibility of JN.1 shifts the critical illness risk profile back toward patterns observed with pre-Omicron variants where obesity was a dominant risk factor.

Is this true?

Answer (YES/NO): YES